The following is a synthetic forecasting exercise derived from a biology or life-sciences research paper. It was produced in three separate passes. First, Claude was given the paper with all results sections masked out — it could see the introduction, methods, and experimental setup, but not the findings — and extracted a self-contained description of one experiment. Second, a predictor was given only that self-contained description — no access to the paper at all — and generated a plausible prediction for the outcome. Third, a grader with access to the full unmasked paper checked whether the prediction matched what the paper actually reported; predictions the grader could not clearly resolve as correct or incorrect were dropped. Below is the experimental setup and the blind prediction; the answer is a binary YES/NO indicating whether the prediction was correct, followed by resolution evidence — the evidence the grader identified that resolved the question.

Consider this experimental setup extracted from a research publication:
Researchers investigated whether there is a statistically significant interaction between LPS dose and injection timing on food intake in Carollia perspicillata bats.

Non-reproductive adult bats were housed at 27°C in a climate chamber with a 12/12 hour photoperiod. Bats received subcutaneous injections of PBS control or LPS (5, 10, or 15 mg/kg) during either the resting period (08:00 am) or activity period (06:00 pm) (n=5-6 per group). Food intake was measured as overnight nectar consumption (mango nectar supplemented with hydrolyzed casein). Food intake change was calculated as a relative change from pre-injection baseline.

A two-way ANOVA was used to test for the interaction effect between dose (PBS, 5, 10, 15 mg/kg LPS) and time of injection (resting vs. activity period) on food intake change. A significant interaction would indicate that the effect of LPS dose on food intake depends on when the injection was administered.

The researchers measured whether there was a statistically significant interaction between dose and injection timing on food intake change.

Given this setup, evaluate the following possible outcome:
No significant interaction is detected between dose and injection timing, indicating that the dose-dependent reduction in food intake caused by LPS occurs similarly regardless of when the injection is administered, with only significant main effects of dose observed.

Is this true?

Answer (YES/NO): NO